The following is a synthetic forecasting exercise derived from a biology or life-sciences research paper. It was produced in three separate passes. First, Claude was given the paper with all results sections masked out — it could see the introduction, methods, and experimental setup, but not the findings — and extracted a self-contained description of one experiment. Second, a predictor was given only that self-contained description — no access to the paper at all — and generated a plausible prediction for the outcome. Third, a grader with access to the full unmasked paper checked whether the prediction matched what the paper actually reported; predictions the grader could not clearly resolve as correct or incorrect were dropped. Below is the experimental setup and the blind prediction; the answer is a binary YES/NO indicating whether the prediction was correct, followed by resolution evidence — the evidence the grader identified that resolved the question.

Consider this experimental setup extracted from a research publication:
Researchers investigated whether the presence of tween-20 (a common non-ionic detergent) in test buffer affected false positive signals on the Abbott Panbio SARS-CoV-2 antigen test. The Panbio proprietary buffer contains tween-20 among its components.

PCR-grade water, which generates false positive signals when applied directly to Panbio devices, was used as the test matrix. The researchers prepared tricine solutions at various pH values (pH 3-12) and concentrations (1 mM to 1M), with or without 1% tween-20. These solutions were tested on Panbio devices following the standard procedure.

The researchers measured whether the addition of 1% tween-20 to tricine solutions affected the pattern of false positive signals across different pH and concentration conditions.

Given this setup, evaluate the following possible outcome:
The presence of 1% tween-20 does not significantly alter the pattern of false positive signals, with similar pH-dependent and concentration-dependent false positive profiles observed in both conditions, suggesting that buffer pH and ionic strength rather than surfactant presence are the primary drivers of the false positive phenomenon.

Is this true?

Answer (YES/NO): YES